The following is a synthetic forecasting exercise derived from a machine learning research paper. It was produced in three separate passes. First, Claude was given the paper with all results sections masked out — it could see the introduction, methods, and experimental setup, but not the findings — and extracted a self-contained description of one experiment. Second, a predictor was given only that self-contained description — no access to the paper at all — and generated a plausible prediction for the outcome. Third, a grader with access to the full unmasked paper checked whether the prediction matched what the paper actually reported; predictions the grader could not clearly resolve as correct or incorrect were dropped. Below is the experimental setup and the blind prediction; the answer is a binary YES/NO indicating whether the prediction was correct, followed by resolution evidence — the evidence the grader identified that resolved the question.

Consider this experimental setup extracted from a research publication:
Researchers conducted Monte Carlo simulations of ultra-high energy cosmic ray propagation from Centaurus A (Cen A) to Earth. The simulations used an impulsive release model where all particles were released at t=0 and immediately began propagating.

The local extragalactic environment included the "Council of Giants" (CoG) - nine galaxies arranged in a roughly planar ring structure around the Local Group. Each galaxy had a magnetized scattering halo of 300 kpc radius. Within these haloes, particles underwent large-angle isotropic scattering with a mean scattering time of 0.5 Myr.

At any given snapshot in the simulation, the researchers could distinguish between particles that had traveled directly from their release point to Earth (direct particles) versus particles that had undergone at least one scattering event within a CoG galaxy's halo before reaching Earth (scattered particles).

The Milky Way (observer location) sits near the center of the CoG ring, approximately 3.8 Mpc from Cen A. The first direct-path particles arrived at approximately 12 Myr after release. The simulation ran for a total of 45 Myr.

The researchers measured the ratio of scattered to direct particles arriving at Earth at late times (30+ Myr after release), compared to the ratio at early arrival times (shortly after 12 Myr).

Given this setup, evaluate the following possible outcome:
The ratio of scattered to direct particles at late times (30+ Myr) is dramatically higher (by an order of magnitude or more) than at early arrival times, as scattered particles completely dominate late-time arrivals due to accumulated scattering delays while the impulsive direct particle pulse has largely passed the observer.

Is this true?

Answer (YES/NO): YES